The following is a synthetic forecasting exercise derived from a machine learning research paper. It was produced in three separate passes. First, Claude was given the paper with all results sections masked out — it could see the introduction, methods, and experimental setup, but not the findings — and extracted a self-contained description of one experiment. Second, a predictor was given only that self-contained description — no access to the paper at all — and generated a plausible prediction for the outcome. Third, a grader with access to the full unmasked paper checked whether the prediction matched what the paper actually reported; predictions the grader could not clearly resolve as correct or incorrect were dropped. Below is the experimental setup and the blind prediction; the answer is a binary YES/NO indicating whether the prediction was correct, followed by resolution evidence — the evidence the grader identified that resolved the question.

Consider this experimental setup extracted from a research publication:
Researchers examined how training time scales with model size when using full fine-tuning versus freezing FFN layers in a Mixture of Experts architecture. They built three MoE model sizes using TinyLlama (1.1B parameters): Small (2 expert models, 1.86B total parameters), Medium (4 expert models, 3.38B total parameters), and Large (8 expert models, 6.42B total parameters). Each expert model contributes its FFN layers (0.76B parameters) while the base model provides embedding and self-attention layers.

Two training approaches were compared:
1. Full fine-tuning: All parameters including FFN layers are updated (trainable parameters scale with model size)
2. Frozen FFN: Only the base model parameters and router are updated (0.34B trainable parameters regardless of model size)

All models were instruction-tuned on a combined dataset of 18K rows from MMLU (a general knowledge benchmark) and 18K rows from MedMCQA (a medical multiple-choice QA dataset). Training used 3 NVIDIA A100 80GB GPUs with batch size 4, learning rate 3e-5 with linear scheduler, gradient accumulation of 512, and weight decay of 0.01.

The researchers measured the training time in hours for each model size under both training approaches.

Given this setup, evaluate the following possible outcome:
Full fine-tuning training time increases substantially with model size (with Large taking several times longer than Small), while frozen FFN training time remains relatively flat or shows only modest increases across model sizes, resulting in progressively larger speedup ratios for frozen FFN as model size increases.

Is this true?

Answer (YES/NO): NO